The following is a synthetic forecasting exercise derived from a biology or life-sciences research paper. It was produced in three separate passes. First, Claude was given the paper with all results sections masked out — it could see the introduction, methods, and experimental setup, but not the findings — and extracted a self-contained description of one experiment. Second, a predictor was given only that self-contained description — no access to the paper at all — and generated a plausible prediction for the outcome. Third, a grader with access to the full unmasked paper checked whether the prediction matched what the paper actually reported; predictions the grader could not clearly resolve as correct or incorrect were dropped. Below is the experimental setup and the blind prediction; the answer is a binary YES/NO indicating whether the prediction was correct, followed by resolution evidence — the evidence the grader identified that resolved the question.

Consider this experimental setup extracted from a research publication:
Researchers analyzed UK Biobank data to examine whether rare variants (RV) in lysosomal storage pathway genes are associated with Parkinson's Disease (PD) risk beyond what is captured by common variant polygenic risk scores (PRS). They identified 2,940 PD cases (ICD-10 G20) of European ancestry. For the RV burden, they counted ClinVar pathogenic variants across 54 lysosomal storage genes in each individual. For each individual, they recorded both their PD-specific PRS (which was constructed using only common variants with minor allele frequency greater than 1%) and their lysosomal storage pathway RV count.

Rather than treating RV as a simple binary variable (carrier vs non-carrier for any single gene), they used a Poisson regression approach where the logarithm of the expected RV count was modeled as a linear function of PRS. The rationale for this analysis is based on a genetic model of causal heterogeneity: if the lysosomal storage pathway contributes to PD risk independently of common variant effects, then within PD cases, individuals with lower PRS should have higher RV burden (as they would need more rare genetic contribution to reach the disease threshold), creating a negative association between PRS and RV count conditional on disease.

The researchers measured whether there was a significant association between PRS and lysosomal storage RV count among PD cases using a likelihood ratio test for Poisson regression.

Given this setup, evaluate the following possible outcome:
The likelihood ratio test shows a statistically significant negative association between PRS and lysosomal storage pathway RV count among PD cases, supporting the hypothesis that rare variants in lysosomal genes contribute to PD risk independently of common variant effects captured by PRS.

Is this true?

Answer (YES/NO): YES